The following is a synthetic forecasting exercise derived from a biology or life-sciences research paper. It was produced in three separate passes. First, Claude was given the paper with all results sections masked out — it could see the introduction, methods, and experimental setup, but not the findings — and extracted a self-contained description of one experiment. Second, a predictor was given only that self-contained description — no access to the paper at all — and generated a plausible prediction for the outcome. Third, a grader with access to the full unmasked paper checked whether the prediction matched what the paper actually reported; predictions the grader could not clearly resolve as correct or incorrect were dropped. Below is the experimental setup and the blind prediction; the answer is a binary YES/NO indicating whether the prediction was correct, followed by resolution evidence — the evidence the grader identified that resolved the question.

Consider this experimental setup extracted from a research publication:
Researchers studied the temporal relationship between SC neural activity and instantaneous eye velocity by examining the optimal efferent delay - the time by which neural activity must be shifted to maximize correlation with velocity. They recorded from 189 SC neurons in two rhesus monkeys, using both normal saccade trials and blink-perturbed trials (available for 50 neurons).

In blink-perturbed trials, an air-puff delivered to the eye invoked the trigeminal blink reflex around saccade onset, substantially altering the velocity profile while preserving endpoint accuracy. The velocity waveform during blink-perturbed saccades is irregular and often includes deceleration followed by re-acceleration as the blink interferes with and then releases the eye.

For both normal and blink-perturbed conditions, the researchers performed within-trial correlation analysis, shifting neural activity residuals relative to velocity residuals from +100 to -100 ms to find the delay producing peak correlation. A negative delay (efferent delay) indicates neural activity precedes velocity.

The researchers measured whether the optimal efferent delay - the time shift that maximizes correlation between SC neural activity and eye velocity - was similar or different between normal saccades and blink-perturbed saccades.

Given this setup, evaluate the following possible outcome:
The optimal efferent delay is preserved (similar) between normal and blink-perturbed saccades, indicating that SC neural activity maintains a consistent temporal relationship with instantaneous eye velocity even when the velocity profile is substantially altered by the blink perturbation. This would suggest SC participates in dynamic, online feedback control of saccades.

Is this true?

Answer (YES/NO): YES